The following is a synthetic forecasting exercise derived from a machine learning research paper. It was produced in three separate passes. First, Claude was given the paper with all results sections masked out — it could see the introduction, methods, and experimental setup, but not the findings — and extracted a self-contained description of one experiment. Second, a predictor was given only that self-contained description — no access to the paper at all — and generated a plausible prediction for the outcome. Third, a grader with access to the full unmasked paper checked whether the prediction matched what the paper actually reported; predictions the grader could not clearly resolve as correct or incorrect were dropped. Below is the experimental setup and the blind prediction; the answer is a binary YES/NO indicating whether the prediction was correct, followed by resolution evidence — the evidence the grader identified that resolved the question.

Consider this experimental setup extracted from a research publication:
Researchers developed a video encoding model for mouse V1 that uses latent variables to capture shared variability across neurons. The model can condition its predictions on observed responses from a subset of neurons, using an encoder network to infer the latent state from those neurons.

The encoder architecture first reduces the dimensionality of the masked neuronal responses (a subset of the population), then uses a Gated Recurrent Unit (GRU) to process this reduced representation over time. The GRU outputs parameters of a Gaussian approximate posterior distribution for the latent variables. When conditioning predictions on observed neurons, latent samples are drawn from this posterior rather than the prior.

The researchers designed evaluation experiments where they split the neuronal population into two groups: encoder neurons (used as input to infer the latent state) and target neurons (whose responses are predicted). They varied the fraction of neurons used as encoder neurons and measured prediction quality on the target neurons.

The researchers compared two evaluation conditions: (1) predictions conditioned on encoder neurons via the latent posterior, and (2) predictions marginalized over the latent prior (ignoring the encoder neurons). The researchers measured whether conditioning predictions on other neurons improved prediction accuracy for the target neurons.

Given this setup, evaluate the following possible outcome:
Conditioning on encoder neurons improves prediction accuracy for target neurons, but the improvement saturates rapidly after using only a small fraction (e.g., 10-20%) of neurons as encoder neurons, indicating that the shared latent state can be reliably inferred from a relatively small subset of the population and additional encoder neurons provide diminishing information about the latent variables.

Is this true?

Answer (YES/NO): NO